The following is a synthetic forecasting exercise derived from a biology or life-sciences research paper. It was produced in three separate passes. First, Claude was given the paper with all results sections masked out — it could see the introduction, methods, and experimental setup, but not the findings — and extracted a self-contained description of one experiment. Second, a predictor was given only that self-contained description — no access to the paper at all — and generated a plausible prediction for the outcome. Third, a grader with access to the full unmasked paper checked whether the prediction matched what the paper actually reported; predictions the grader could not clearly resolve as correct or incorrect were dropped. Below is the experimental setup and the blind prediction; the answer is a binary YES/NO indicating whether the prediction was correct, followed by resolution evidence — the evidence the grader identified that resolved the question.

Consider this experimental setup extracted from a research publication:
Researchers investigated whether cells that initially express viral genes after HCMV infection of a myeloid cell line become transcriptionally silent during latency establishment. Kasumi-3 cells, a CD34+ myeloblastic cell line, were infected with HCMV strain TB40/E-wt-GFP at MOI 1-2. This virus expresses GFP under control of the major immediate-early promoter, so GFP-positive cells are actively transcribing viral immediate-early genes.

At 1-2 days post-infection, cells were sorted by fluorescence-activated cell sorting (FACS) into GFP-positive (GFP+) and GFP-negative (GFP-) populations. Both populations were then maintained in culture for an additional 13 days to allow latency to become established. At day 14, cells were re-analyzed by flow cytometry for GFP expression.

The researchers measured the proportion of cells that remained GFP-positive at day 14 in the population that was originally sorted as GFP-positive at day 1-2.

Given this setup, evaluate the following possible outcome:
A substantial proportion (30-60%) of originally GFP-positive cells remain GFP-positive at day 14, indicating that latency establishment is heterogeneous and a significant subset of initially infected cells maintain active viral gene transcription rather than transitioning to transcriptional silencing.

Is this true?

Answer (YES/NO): NO